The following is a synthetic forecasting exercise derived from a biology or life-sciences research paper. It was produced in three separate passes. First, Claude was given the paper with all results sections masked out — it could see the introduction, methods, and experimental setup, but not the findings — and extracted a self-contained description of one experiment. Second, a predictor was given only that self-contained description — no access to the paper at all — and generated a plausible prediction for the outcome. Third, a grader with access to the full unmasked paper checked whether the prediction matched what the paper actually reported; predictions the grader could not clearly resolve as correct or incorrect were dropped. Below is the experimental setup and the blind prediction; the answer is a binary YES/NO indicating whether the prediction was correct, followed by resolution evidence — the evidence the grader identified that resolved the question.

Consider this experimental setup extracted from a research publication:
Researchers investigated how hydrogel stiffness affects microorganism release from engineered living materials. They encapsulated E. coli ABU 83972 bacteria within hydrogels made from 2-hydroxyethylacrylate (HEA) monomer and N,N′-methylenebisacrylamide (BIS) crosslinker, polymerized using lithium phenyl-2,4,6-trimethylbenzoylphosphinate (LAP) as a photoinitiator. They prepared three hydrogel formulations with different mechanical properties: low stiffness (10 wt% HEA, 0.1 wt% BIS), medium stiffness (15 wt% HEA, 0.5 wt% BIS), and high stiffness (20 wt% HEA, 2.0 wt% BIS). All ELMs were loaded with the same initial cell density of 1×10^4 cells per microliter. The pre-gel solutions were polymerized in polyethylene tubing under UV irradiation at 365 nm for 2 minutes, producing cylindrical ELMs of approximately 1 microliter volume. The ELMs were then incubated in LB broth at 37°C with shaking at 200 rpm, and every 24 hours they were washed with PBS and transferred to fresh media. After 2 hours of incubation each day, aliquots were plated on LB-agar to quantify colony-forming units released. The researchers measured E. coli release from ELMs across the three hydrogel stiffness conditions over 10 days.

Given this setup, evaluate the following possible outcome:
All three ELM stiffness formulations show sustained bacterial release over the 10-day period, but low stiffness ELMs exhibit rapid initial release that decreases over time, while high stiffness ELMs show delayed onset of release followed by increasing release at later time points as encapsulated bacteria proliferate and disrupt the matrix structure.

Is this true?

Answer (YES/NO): NO